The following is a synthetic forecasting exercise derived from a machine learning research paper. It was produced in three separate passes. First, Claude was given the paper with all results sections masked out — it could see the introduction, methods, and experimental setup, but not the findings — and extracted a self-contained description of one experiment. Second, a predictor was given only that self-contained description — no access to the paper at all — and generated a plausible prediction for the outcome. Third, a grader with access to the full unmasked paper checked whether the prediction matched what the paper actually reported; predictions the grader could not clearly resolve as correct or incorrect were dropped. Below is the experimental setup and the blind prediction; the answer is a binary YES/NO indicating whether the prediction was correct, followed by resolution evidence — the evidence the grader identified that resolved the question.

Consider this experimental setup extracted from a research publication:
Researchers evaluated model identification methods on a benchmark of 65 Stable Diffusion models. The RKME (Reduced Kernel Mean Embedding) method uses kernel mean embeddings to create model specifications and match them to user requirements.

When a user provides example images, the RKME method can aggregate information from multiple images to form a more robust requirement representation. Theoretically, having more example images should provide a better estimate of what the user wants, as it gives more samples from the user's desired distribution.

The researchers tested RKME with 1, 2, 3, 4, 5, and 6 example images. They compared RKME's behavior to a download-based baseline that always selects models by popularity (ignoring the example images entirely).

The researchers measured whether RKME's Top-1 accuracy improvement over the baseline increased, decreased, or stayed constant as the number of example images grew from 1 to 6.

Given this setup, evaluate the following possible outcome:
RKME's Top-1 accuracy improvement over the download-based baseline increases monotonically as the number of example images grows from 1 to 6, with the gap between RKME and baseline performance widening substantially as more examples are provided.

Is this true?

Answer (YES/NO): NO